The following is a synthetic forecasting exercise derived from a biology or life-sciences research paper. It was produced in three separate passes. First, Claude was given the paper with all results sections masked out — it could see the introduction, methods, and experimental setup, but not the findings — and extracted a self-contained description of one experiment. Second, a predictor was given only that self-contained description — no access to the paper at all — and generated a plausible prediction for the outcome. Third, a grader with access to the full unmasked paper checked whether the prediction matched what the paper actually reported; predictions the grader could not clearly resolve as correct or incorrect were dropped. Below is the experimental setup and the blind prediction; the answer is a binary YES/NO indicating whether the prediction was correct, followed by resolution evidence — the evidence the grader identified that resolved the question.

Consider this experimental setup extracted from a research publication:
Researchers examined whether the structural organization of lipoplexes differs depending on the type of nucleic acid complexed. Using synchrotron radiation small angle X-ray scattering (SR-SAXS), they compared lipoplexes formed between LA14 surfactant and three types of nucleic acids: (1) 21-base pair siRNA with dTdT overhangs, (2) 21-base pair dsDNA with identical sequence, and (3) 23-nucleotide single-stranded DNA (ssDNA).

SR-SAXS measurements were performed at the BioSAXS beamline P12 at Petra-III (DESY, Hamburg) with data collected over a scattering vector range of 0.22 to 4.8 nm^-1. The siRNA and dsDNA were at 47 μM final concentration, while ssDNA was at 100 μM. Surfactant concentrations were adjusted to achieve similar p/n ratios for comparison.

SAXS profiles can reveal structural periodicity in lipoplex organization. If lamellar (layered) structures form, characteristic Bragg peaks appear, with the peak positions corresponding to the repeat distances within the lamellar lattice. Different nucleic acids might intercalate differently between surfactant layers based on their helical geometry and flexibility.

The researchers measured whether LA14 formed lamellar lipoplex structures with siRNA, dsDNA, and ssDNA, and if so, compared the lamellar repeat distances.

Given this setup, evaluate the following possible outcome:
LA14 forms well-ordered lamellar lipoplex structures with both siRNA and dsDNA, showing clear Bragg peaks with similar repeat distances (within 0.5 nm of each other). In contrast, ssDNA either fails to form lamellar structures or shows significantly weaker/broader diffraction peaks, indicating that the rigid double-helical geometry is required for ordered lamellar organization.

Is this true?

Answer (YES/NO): NO